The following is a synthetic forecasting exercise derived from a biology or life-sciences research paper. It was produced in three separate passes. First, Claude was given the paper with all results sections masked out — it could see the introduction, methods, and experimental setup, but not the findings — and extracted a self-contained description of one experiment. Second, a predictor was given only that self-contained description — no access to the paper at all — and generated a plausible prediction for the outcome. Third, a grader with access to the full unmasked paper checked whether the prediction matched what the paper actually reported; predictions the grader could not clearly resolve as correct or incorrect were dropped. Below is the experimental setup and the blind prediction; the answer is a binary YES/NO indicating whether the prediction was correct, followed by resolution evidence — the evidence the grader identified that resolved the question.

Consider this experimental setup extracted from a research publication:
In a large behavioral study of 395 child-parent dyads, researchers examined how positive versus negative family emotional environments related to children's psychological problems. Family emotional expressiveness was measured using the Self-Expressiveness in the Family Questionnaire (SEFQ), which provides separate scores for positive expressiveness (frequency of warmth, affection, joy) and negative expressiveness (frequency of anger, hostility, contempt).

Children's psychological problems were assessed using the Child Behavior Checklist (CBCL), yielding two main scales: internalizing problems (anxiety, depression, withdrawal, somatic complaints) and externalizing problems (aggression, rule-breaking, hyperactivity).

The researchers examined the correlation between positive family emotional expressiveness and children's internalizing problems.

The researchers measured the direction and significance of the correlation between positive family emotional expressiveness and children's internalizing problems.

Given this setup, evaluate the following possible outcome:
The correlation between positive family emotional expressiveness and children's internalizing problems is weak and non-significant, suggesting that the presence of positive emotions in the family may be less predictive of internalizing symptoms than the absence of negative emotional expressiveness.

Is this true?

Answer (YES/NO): YES